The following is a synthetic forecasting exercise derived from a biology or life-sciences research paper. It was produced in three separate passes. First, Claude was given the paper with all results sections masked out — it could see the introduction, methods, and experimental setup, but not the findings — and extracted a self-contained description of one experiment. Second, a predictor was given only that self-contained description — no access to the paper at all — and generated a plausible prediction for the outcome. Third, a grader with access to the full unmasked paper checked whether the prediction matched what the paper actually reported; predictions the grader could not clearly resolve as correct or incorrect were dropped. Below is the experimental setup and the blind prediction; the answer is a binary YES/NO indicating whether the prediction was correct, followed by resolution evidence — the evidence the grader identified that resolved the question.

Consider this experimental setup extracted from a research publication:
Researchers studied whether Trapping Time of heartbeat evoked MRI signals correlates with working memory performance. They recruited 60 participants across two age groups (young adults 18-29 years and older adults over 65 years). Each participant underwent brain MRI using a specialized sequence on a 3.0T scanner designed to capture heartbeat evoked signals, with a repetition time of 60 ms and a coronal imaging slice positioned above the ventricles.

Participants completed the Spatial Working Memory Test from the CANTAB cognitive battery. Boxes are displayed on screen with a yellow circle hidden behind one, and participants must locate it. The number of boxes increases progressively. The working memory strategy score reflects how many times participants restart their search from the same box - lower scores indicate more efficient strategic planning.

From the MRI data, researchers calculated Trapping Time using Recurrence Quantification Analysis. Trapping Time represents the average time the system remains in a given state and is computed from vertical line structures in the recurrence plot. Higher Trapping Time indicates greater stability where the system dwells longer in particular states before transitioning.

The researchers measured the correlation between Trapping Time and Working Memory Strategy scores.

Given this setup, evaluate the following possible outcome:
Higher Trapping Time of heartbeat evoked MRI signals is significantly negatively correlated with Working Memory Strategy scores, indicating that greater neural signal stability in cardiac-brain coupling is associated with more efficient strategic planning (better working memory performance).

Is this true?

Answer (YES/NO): NO